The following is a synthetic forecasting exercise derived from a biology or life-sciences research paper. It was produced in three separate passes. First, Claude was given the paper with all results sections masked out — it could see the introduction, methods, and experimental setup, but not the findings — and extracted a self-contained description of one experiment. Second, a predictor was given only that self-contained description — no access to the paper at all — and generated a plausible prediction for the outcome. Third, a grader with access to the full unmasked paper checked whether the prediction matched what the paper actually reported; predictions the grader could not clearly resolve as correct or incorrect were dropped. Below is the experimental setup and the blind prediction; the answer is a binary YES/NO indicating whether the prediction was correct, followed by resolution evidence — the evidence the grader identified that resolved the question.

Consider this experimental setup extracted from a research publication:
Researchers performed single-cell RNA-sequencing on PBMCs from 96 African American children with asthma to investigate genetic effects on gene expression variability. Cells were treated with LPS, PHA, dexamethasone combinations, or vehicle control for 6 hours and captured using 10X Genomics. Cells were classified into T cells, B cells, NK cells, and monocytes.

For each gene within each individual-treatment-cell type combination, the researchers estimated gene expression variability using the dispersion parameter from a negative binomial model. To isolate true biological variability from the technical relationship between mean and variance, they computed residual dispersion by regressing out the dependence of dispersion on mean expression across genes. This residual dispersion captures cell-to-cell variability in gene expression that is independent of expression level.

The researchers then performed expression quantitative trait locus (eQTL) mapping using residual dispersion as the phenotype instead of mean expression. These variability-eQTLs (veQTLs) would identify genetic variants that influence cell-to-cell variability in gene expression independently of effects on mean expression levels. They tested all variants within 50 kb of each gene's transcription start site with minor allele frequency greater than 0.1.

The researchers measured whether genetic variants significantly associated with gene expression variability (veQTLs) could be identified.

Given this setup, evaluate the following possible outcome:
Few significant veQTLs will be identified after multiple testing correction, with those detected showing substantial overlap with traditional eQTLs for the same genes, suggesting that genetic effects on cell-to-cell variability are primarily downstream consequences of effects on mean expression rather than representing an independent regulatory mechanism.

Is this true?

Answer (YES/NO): NO